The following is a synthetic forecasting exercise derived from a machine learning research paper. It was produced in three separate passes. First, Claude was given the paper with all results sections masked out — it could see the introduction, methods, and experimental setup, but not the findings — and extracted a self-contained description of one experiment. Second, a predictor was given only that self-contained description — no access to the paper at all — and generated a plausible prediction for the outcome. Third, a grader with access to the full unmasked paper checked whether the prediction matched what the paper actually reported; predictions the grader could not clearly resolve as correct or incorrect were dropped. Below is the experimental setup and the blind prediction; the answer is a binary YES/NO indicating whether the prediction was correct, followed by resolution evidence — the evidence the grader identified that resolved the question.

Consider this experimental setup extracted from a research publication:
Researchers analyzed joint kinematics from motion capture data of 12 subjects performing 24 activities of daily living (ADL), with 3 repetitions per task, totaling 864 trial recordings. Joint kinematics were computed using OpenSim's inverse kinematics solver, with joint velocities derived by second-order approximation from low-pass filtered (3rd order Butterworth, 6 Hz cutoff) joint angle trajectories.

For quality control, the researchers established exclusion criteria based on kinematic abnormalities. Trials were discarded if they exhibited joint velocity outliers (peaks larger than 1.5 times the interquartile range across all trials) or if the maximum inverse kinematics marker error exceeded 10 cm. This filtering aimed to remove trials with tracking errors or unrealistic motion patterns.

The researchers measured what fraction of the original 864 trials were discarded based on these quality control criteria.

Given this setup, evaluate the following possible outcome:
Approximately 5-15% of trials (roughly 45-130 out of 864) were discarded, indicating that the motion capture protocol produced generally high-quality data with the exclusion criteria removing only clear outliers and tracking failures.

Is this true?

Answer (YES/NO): YES